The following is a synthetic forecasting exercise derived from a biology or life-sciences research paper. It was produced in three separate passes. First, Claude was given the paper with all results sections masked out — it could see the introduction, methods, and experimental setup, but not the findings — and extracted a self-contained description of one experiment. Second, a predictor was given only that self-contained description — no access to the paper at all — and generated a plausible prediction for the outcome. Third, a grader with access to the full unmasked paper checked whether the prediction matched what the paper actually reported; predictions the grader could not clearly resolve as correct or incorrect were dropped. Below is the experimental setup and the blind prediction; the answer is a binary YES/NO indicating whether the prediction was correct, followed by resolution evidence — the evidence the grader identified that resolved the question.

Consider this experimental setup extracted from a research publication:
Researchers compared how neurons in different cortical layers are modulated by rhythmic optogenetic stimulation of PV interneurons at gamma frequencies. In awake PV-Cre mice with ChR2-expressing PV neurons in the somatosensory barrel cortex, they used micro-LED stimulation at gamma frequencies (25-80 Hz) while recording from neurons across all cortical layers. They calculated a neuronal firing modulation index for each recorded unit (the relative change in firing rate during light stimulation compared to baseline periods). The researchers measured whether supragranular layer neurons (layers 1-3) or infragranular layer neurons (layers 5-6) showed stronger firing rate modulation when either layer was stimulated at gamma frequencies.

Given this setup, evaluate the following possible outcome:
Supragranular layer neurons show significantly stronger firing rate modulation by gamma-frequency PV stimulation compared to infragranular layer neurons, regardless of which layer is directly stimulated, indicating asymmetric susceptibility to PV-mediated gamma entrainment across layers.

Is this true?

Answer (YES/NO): NO